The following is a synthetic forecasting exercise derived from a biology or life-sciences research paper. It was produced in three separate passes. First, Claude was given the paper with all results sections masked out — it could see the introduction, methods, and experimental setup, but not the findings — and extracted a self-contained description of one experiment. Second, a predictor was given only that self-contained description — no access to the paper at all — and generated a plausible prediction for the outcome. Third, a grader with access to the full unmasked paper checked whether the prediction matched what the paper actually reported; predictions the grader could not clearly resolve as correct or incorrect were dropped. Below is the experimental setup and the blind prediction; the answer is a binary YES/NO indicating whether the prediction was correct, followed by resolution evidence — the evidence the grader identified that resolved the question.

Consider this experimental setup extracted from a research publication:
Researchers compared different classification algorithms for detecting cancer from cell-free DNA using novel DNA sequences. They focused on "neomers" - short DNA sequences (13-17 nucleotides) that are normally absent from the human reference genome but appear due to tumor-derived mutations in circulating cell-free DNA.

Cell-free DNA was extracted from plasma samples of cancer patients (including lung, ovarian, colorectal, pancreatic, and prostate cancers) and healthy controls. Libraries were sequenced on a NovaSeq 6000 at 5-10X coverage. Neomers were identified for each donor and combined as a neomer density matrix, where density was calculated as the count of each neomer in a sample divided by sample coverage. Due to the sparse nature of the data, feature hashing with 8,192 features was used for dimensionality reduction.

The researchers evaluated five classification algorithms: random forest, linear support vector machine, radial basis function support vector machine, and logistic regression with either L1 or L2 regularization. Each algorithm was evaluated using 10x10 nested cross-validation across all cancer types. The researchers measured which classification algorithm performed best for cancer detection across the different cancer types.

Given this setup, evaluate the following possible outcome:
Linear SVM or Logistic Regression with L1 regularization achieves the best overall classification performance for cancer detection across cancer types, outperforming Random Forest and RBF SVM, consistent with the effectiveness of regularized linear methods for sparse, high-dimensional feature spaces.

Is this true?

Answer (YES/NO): NO